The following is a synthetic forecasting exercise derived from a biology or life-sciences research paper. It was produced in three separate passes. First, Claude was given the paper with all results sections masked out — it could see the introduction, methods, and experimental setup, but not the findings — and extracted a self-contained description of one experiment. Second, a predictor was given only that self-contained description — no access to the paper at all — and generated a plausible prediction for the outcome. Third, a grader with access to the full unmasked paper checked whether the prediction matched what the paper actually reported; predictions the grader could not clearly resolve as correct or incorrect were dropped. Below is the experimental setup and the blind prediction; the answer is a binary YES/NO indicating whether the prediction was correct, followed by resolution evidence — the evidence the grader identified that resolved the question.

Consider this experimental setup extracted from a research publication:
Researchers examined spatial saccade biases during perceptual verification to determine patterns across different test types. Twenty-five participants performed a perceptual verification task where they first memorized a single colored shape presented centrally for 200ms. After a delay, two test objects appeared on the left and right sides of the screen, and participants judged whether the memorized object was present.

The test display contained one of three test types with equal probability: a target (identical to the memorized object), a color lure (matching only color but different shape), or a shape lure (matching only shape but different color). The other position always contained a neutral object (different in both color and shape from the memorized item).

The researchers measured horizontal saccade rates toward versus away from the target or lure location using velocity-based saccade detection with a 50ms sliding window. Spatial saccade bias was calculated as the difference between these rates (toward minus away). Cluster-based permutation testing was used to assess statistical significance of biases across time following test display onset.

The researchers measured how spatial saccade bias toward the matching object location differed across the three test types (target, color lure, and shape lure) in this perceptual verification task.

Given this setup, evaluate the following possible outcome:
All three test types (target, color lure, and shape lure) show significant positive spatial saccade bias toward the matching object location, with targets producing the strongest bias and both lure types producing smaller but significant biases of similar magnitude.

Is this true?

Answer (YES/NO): NO